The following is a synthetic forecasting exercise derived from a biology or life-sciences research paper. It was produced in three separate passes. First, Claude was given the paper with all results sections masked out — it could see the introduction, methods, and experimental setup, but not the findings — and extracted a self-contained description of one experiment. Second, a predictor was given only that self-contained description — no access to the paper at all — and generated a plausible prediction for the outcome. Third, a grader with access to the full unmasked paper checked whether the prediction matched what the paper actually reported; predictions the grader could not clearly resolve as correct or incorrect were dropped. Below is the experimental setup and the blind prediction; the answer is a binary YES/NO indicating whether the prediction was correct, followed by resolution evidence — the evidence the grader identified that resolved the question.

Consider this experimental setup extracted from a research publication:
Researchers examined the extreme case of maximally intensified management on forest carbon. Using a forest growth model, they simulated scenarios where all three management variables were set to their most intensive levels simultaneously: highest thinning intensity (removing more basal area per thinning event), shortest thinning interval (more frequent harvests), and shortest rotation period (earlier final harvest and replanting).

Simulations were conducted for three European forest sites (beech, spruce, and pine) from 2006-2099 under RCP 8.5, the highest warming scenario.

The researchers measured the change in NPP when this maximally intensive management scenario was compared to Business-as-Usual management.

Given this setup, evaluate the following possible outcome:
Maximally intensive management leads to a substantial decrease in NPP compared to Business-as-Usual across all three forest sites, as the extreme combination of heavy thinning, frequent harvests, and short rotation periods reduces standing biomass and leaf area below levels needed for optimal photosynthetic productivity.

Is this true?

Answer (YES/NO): YES